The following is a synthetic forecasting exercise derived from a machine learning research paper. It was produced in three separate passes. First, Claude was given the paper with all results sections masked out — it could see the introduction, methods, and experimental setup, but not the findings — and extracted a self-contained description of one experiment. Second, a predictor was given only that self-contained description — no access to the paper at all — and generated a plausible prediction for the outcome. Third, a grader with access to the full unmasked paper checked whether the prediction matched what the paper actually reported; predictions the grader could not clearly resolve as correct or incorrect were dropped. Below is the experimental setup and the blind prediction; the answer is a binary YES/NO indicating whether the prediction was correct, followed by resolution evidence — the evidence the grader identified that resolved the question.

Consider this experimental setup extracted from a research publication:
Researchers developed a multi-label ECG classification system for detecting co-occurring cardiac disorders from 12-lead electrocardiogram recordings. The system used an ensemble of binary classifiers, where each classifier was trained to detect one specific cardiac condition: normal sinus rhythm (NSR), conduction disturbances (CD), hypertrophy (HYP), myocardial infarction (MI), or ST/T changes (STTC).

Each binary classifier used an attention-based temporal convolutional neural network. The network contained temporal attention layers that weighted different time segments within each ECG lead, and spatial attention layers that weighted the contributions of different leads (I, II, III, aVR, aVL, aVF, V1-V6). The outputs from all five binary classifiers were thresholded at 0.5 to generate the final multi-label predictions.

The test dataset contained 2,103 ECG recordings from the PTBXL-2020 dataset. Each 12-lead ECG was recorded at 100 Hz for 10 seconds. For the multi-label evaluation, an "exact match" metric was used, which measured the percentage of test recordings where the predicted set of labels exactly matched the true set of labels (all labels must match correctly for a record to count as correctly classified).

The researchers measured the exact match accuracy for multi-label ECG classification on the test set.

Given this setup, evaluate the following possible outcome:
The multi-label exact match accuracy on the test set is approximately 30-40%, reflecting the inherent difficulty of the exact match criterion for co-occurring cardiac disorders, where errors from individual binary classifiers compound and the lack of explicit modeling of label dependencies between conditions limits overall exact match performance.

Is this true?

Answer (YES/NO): NO